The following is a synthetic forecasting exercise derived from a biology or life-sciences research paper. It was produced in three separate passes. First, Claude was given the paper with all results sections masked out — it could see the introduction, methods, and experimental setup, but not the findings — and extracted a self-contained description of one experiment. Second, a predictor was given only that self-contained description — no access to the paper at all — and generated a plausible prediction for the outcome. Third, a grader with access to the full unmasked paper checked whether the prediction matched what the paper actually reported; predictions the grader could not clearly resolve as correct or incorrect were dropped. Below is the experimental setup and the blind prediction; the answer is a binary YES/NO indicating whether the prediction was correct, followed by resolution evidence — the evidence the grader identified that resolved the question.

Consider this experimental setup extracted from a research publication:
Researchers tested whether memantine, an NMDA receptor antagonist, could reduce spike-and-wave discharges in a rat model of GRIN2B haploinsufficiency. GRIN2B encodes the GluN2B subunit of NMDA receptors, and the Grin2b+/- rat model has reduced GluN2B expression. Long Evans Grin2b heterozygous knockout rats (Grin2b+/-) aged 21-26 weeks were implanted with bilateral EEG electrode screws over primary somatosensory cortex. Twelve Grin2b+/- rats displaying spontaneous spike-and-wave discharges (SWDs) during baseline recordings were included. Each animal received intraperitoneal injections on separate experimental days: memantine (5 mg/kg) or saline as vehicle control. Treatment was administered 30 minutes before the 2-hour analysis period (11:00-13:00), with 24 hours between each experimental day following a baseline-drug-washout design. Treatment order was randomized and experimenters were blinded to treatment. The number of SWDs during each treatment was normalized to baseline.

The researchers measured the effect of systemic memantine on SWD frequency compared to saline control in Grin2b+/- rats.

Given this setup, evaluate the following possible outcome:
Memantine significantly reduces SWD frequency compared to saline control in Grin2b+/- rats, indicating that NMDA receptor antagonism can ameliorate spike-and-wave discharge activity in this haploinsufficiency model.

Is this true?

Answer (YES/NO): NO